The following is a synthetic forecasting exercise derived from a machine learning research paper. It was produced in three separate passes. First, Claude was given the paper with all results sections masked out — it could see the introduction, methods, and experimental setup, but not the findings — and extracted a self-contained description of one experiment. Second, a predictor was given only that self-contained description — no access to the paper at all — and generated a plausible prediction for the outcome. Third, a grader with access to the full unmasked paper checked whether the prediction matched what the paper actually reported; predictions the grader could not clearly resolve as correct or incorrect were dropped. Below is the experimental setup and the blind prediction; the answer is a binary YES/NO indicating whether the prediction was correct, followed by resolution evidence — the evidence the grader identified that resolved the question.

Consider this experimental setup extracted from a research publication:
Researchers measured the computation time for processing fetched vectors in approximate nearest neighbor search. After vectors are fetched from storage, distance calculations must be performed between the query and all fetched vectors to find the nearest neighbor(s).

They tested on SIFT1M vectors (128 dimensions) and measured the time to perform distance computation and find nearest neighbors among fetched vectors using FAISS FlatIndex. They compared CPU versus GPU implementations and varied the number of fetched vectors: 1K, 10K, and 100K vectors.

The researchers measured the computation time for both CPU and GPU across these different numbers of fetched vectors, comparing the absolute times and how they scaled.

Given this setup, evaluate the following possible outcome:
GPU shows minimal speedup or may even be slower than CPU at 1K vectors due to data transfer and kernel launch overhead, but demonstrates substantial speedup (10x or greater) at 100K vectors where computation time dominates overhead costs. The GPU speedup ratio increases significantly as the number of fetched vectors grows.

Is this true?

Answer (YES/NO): NO